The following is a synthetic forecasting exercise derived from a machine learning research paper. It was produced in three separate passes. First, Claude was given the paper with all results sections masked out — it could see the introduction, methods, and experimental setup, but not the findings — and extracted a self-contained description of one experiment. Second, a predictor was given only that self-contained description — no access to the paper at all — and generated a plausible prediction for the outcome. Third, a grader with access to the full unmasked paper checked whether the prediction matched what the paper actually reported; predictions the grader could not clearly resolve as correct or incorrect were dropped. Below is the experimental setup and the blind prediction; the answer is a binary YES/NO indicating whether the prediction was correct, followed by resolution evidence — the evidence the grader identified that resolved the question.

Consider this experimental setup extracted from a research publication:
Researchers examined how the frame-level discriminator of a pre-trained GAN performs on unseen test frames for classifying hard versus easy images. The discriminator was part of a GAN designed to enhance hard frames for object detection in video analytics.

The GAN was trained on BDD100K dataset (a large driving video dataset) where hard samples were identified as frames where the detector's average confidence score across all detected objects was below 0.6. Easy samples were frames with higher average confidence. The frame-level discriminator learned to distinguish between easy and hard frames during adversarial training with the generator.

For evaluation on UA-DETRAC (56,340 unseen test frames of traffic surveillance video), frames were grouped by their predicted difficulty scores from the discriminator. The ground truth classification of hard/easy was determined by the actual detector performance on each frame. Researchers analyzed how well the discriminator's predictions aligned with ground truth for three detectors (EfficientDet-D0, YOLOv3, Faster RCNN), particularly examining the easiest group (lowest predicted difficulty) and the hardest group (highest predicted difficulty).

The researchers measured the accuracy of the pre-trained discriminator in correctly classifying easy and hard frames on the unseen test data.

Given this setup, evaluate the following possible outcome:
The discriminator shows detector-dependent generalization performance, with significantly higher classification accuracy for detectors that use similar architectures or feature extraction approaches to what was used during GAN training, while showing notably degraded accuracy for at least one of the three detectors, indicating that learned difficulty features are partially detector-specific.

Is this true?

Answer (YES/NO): NO